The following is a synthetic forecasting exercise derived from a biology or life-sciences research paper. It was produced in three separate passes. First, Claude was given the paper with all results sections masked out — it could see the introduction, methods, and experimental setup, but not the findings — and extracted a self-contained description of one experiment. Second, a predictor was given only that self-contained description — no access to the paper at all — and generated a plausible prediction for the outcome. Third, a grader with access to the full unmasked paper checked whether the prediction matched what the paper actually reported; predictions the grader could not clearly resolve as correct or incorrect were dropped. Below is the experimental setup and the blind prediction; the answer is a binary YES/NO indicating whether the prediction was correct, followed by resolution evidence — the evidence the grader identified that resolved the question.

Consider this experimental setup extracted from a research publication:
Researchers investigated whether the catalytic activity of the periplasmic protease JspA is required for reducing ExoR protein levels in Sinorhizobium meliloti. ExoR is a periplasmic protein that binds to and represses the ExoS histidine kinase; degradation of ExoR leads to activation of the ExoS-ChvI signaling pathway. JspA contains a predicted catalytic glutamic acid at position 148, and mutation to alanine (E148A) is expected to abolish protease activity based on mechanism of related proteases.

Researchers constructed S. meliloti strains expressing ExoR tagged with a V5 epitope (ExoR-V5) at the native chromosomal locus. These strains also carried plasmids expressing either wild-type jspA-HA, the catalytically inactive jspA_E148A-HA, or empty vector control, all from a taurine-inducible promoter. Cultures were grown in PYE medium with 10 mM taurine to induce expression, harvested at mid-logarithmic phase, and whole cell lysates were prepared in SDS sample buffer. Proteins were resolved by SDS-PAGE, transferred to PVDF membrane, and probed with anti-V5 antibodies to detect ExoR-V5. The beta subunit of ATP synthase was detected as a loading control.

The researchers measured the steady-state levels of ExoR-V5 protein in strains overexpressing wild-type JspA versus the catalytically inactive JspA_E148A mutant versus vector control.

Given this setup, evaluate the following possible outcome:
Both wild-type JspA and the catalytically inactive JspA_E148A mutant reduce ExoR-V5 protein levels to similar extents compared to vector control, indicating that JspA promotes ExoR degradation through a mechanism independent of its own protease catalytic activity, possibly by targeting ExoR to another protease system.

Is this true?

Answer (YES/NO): NO